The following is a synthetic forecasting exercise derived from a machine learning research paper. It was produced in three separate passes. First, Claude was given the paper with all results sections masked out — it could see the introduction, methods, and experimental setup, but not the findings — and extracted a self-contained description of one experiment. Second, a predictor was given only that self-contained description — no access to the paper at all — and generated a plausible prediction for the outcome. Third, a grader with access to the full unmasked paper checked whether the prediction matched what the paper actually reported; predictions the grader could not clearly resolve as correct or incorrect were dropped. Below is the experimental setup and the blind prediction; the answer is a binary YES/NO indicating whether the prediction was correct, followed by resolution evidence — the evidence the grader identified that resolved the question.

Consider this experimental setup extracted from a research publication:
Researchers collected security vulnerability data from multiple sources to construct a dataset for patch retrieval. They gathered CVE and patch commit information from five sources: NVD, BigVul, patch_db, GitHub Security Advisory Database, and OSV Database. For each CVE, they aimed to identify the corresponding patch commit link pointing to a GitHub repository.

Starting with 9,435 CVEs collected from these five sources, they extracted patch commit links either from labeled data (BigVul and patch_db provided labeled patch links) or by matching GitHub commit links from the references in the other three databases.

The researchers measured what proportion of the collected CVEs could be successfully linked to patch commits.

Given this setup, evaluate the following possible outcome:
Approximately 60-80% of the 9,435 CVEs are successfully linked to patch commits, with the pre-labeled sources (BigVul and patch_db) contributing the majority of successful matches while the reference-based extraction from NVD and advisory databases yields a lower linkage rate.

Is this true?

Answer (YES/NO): NO